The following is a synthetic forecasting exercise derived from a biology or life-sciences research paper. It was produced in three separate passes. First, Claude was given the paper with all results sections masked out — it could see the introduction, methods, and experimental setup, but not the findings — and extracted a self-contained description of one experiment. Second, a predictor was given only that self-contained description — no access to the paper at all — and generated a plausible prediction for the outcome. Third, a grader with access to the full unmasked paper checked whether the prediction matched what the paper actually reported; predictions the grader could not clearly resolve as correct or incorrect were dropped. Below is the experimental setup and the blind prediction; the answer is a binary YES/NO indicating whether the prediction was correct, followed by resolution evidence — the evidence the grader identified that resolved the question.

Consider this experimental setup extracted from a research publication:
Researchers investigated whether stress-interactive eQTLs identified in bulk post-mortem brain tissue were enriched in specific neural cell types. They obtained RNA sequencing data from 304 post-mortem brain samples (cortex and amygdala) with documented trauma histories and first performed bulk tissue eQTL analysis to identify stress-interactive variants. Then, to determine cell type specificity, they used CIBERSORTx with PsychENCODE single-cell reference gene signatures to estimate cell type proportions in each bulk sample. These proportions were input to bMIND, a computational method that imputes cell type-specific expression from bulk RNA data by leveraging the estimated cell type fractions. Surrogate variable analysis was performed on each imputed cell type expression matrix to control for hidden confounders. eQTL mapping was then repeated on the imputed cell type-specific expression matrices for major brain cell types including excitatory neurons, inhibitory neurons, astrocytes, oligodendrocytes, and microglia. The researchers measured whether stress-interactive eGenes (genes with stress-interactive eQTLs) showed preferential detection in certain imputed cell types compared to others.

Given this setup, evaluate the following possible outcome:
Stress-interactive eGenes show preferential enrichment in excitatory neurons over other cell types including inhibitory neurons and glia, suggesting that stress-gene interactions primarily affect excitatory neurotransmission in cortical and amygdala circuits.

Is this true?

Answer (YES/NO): NO